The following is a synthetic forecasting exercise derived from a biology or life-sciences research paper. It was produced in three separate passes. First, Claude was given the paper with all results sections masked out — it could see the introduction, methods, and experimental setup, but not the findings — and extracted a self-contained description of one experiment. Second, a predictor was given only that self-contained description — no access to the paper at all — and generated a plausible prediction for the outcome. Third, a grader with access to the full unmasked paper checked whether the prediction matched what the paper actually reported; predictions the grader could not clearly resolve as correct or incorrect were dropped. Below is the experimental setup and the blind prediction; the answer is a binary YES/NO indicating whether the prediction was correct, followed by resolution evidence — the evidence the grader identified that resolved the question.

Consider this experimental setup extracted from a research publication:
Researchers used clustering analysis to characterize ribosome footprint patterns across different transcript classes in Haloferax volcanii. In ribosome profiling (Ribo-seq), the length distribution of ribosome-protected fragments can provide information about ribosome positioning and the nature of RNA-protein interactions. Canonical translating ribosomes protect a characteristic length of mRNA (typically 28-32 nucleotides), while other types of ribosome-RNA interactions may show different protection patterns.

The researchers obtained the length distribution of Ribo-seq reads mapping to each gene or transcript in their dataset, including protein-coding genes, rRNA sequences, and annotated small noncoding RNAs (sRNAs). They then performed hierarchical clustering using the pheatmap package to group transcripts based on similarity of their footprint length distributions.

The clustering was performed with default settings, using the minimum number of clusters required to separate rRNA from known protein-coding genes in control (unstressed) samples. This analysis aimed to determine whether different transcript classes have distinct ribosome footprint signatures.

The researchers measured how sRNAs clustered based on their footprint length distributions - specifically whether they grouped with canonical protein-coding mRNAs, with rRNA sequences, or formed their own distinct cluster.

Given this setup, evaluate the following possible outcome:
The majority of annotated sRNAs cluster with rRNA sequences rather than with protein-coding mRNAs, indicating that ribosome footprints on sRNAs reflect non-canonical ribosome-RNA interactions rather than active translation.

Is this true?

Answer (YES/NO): NO